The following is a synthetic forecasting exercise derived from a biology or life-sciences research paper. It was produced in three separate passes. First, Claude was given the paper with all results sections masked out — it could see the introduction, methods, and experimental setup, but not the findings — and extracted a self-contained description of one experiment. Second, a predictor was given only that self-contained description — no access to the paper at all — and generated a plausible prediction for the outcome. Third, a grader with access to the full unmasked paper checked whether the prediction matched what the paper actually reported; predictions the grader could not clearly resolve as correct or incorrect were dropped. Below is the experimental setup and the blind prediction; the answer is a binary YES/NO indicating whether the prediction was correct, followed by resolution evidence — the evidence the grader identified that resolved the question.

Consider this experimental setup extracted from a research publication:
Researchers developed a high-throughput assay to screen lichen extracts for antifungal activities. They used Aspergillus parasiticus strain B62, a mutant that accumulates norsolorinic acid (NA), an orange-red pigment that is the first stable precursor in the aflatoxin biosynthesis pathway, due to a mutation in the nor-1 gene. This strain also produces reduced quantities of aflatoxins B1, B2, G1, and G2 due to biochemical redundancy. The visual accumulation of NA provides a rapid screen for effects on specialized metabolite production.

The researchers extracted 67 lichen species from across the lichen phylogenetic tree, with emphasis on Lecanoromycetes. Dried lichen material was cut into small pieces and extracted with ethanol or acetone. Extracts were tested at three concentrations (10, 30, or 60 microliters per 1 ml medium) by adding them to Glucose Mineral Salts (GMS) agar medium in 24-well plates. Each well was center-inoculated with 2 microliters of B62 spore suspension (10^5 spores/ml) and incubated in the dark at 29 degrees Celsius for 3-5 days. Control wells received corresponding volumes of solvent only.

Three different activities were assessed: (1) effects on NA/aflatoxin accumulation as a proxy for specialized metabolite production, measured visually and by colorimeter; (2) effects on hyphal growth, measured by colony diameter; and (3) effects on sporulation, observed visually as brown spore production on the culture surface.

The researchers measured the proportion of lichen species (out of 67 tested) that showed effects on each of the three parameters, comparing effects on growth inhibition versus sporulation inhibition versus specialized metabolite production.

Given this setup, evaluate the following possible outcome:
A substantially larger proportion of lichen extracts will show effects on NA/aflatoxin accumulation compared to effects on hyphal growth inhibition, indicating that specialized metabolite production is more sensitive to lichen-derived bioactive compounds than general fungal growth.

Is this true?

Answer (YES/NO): YES